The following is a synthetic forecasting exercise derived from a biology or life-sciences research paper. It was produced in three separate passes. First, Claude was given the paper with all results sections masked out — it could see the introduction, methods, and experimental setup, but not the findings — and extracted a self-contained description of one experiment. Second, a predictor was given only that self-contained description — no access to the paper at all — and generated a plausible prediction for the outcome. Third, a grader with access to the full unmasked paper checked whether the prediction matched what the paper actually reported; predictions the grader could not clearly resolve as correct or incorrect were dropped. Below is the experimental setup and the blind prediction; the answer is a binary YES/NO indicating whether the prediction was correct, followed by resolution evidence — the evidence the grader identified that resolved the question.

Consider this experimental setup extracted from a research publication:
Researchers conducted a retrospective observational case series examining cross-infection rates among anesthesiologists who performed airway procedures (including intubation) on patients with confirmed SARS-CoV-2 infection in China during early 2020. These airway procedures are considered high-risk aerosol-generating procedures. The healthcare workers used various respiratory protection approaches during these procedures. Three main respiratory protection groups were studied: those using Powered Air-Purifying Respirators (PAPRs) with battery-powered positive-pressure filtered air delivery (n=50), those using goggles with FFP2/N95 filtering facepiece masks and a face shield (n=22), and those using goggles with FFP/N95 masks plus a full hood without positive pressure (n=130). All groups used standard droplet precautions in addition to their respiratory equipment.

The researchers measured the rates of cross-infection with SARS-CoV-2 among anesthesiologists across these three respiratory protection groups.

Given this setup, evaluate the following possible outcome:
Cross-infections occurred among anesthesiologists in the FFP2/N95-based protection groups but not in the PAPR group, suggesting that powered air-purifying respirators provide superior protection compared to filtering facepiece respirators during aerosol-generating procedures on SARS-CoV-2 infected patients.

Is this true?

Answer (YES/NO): NO